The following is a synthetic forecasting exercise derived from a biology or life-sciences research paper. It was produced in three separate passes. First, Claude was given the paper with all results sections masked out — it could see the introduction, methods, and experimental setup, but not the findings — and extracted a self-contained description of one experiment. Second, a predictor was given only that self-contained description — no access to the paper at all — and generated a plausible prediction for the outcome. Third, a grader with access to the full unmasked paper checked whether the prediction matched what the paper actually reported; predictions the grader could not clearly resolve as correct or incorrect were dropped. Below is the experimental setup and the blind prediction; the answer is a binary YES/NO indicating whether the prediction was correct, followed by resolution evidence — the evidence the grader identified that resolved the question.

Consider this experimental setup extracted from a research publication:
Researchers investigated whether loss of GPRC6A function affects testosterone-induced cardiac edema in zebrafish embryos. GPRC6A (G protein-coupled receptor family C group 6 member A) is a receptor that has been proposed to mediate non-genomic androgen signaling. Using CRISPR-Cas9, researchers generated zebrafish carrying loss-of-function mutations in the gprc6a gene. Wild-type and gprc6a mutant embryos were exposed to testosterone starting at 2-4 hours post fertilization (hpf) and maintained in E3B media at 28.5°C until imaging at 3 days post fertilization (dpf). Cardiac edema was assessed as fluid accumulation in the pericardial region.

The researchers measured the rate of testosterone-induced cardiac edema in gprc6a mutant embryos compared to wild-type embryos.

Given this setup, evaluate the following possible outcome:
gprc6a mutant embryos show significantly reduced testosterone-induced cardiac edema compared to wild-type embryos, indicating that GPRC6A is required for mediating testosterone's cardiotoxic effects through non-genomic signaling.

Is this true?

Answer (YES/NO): YES